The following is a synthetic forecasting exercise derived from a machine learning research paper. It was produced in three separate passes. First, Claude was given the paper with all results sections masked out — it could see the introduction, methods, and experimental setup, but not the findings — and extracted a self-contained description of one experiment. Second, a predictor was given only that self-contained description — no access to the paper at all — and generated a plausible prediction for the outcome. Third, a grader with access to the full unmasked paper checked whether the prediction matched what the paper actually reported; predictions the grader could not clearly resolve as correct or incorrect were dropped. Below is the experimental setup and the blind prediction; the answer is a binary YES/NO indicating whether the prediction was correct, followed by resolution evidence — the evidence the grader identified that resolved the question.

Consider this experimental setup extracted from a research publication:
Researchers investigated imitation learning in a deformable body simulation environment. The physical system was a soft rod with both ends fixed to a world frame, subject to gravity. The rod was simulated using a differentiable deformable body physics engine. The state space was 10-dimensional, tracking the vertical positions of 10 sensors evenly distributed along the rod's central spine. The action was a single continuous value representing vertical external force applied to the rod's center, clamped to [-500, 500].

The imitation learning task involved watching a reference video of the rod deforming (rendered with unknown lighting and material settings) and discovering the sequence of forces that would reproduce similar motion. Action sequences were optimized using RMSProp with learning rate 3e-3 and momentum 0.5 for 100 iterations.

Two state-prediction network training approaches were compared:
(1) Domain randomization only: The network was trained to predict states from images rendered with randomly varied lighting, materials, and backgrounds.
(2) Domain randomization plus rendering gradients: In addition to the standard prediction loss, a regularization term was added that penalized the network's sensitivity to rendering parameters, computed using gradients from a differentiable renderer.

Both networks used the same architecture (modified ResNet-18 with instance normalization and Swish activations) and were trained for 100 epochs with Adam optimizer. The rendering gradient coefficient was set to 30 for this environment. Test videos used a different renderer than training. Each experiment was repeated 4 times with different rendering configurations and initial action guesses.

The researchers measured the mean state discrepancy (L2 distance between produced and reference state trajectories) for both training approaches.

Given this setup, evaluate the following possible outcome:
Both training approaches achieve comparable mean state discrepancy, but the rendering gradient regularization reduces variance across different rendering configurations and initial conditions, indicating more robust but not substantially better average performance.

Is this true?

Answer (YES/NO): NO